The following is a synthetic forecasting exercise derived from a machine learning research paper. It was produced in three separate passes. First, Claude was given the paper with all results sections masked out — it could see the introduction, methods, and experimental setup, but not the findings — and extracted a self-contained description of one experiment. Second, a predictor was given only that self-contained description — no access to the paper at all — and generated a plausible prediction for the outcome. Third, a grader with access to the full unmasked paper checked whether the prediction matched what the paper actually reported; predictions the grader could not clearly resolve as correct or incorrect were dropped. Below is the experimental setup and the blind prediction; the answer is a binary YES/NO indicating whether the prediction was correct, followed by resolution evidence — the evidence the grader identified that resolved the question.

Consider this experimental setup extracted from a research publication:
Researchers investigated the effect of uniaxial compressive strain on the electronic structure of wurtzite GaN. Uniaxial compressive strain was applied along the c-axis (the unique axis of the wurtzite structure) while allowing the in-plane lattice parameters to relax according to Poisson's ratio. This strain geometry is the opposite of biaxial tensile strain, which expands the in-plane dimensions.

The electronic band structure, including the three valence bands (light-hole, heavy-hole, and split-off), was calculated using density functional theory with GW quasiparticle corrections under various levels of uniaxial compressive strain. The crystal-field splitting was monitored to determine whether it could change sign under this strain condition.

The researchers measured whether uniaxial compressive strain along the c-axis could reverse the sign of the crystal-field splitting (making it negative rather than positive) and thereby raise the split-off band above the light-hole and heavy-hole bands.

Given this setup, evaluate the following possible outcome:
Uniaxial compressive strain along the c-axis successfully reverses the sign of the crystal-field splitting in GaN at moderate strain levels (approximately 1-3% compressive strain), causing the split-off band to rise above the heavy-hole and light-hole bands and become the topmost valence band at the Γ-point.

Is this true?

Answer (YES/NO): NO